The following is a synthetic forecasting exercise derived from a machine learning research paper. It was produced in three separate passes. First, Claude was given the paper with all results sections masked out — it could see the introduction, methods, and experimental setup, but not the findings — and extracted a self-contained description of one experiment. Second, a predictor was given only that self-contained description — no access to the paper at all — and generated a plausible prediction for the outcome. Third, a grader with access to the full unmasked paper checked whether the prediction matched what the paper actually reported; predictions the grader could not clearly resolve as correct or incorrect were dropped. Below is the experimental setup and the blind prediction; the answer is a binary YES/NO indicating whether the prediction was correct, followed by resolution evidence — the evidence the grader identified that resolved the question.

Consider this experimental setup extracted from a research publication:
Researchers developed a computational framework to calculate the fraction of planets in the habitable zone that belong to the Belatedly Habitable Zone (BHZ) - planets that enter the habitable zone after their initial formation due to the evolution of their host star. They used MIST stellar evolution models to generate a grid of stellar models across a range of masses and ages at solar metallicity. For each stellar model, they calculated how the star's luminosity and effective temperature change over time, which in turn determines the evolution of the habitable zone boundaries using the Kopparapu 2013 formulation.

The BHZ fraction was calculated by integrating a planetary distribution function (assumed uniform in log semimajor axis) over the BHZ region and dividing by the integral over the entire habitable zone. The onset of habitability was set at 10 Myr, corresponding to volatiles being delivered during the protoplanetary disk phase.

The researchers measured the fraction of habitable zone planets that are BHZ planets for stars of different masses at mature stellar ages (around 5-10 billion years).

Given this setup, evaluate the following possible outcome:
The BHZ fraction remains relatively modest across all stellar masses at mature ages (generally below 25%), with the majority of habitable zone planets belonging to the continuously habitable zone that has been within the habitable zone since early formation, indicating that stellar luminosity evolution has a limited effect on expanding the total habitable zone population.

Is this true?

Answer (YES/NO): NO